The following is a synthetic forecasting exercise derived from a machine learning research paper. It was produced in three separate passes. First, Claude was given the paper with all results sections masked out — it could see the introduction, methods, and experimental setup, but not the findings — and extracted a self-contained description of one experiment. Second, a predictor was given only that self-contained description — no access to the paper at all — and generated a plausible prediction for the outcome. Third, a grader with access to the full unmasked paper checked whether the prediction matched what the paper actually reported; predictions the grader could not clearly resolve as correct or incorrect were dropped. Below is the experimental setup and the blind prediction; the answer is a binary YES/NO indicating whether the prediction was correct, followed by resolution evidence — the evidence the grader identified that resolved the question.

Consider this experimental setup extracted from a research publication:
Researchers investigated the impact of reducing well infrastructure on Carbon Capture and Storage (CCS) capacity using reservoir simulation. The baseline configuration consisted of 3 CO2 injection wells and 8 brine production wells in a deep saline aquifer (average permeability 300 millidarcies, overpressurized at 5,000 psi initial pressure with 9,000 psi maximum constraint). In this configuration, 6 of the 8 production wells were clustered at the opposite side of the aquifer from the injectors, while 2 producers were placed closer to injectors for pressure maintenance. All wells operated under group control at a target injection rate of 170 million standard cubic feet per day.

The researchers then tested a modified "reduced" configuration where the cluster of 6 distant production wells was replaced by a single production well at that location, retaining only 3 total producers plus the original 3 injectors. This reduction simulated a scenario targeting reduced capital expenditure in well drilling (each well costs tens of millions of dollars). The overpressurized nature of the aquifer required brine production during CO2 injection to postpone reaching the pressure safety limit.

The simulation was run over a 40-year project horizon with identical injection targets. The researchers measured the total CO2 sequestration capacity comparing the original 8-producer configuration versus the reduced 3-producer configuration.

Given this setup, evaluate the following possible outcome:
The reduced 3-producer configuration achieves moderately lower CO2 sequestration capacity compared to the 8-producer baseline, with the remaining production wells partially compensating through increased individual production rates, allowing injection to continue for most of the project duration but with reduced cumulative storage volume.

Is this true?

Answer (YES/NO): NO